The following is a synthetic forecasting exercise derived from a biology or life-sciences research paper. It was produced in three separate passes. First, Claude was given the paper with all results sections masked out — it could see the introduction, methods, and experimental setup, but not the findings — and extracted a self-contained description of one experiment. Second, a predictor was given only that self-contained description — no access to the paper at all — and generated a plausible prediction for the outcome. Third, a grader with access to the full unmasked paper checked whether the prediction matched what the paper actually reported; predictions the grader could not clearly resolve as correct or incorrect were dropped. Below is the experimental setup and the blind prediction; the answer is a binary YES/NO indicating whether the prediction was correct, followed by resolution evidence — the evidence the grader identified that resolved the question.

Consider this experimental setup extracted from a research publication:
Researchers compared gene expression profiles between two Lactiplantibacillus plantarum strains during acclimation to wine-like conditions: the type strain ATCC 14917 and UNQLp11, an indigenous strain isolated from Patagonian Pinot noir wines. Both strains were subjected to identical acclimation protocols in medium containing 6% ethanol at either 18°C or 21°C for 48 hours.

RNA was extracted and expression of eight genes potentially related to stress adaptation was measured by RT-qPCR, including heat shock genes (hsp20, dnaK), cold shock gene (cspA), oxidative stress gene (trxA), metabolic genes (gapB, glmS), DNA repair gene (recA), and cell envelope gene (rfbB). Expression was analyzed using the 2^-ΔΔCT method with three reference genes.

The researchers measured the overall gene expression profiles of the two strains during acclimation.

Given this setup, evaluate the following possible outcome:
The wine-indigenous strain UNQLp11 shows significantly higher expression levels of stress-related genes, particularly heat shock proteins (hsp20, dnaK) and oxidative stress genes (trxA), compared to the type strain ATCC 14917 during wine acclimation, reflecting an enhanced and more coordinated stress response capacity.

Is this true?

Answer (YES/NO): NO